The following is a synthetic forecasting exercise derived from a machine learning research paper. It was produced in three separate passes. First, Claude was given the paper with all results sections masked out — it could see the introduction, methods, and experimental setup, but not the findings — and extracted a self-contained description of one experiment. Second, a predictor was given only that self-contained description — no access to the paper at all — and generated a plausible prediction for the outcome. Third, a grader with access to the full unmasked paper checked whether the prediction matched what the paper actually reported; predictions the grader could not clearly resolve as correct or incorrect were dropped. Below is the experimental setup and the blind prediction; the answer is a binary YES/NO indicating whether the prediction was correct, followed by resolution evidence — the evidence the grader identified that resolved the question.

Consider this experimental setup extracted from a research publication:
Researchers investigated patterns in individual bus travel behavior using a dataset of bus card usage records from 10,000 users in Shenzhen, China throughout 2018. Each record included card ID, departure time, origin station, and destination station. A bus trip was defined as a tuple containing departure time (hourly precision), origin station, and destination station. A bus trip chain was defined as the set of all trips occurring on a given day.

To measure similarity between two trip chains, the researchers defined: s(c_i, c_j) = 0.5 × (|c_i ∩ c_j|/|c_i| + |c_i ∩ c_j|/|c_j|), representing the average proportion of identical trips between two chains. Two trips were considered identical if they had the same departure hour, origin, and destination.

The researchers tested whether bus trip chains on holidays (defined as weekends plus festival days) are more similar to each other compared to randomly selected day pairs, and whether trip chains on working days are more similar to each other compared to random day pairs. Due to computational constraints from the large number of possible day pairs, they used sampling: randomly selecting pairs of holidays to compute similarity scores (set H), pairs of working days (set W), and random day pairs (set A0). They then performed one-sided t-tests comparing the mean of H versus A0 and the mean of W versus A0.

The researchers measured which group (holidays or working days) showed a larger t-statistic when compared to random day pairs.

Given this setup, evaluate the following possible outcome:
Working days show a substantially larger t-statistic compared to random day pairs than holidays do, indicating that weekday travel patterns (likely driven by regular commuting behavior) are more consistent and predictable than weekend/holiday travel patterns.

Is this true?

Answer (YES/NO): NO